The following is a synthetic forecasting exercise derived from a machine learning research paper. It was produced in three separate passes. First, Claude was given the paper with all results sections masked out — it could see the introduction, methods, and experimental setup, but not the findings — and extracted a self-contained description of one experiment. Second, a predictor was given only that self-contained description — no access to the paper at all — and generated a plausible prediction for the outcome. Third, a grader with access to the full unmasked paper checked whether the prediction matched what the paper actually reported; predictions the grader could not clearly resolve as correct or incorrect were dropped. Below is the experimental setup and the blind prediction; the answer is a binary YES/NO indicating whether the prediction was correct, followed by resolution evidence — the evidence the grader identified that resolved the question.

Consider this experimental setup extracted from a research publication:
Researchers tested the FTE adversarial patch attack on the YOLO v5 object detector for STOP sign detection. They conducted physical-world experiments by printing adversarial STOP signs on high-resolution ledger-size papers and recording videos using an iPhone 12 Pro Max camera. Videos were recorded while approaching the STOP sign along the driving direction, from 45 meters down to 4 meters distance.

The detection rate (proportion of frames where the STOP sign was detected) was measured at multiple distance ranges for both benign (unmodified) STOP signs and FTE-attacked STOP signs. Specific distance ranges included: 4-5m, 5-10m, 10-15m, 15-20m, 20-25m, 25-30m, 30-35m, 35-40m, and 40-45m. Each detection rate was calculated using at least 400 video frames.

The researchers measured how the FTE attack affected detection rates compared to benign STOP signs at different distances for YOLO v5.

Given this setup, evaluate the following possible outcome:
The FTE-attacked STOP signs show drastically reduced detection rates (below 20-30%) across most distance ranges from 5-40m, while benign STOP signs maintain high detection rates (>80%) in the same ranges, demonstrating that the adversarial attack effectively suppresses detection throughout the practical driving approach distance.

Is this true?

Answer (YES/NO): NO